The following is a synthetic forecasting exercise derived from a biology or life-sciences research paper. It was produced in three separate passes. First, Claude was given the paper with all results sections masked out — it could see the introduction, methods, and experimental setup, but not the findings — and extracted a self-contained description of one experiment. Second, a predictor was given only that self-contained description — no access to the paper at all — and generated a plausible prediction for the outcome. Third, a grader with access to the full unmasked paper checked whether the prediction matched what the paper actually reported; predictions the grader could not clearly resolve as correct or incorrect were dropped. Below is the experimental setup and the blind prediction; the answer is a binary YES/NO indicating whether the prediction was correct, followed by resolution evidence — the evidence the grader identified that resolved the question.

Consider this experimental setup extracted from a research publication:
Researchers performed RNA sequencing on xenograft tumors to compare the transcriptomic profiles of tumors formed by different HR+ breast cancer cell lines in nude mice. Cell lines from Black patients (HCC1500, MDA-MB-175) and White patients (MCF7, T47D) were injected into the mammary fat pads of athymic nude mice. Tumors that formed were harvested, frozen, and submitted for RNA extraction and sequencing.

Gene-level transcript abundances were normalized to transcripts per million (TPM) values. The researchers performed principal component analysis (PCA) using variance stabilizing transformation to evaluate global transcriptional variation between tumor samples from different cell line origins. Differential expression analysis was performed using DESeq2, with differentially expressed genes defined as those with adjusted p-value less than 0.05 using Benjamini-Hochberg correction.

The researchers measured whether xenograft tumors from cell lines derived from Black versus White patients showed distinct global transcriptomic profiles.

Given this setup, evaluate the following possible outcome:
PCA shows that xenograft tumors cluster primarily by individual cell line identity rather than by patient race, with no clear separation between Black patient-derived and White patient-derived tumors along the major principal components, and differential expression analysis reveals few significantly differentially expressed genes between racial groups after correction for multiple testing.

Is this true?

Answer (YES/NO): NO